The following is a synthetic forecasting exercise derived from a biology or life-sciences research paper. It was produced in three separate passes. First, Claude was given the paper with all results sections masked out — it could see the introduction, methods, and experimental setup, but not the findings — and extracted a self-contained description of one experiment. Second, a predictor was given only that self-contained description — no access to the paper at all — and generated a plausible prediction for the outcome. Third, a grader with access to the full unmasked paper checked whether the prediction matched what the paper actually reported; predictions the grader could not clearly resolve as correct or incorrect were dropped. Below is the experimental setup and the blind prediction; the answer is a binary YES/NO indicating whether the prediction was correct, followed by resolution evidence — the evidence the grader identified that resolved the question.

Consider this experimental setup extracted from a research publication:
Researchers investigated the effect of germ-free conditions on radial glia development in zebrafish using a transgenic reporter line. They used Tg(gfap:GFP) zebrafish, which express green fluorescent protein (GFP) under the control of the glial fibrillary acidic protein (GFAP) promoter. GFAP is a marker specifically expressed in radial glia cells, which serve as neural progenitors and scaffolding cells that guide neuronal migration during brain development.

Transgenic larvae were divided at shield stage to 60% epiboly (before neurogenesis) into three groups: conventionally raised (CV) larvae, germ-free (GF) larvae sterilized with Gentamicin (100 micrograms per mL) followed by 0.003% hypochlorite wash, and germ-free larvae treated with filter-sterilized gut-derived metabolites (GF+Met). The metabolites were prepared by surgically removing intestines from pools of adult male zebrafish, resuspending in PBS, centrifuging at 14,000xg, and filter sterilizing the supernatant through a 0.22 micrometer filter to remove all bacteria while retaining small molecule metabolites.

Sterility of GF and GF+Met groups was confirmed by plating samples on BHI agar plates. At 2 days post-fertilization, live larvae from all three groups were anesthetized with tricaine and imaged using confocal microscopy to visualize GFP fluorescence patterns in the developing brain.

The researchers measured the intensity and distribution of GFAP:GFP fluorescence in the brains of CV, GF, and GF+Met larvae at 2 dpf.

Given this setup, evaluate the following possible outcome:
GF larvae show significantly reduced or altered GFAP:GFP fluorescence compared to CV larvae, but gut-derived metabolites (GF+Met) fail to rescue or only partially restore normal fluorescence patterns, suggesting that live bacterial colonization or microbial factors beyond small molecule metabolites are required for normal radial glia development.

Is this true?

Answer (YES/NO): NO